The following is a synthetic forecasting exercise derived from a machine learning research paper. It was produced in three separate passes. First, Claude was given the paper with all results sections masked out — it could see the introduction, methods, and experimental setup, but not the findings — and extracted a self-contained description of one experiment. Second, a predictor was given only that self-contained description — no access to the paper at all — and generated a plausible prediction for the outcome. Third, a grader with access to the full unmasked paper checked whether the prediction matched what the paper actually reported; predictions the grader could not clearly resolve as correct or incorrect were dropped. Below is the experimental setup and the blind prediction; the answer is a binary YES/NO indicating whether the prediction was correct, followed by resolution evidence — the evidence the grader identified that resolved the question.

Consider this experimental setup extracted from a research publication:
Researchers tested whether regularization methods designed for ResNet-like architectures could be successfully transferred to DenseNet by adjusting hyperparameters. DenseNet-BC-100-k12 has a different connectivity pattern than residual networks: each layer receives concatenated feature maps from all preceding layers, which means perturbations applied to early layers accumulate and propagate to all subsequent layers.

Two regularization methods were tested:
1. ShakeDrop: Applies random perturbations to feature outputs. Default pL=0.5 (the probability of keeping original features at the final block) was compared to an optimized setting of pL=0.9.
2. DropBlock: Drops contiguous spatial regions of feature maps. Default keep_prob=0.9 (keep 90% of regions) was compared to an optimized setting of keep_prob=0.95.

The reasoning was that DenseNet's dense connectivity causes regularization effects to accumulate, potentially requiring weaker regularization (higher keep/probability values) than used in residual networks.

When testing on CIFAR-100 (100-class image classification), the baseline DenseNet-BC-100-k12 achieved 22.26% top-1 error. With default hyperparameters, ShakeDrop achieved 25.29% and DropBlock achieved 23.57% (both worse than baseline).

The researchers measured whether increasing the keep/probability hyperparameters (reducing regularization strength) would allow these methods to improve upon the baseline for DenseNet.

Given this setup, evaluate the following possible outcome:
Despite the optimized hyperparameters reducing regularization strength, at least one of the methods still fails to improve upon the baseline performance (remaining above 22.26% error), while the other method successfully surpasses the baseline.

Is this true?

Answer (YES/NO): NO